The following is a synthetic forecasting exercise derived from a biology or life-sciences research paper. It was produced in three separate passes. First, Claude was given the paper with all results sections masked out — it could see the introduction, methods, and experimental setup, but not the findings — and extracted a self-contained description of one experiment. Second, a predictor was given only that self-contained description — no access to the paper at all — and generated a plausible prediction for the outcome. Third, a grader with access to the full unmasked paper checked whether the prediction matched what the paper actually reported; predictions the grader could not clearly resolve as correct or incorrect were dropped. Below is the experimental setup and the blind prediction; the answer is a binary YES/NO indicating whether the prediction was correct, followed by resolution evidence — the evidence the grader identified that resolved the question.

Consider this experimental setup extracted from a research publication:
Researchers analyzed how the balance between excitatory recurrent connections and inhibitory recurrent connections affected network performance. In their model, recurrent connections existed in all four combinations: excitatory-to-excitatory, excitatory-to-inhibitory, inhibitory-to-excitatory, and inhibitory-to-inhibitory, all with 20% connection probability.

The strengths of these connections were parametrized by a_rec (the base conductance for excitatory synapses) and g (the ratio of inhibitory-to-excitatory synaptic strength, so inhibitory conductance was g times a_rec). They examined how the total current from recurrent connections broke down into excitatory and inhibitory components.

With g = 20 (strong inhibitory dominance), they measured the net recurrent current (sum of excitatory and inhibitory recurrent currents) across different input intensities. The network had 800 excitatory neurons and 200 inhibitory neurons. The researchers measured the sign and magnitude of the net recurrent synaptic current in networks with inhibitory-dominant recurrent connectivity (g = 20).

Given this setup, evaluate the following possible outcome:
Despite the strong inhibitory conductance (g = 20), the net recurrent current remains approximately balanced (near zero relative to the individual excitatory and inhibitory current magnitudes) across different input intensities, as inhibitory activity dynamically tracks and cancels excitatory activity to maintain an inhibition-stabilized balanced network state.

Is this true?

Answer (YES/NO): NO